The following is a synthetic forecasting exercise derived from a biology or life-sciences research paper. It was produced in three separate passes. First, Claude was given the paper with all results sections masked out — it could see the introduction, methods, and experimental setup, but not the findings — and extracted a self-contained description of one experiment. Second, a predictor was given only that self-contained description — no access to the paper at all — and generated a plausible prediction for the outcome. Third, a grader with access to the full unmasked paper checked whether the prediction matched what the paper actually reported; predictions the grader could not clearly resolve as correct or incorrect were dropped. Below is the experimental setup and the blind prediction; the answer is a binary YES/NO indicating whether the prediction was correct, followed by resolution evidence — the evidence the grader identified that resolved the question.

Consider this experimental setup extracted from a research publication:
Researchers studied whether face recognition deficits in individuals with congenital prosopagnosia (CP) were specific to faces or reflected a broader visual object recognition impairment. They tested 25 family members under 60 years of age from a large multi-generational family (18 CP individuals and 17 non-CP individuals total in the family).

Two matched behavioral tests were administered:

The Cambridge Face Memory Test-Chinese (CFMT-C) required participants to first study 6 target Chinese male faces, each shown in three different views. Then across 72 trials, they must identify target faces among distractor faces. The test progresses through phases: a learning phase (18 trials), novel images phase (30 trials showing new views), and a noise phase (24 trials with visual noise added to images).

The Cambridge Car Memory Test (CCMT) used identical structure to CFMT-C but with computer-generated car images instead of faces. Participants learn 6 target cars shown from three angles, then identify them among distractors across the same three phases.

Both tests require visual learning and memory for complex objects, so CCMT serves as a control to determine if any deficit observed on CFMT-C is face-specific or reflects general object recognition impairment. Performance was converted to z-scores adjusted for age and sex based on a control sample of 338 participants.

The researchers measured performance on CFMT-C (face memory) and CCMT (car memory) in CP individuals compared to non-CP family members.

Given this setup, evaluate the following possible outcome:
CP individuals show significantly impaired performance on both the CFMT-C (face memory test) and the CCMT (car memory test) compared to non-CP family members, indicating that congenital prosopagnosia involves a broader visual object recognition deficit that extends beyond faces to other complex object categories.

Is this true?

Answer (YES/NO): NO